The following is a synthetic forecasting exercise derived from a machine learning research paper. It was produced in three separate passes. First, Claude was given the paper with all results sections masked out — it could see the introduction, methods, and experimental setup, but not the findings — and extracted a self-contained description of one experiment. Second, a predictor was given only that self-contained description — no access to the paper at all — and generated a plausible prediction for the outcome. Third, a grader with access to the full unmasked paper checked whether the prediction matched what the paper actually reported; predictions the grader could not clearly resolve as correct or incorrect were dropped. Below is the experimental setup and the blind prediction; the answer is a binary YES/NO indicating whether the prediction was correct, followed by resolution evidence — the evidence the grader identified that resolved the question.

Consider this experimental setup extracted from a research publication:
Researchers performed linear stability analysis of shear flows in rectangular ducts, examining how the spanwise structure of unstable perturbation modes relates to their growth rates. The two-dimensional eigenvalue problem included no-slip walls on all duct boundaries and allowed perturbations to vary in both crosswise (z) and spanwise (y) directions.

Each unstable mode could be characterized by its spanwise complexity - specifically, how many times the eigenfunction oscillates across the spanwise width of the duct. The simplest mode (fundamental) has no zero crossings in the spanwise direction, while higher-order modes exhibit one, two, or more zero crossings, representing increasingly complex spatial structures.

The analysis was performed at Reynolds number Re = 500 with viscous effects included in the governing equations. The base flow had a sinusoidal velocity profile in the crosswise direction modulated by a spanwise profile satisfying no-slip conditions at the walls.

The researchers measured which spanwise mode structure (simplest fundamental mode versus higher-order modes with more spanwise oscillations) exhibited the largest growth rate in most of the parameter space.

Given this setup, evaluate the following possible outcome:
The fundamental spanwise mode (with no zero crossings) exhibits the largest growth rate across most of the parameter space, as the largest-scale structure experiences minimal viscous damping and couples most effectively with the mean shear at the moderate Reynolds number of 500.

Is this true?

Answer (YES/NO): YES